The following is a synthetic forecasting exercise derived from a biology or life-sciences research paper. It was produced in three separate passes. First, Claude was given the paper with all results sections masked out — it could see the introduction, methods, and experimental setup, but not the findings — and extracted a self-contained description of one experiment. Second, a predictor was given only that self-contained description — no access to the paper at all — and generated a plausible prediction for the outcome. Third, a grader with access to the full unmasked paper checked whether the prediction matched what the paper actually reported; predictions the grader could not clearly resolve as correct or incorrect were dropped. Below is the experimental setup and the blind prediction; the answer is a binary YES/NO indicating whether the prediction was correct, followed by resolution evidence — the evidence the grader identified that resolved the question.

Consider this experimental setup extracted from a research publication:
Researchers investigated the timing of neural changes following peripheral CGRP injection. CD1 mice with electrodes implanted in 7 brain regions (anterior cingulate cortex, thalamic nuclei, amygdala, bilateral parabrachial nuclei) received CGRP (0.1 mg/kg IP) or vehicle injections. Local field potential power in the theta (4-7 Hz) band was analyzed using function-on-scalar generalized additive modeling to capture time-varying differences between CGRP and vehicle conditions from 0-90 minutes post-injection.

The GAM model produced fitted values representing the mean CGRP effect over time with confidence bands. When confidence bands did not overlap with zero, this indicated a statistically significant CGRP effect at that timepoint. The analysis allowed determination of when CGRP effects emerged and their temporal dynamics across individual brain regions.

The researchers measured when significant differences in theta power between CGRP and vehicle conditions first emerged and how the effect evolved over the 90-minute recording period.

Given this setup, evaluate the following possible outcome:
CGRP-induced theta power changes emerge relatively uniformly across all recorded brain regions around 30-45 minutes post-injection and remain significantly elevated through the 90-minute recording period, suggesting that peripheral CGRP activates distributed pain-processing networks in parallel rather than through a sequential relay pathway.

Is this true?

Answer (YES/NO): NO